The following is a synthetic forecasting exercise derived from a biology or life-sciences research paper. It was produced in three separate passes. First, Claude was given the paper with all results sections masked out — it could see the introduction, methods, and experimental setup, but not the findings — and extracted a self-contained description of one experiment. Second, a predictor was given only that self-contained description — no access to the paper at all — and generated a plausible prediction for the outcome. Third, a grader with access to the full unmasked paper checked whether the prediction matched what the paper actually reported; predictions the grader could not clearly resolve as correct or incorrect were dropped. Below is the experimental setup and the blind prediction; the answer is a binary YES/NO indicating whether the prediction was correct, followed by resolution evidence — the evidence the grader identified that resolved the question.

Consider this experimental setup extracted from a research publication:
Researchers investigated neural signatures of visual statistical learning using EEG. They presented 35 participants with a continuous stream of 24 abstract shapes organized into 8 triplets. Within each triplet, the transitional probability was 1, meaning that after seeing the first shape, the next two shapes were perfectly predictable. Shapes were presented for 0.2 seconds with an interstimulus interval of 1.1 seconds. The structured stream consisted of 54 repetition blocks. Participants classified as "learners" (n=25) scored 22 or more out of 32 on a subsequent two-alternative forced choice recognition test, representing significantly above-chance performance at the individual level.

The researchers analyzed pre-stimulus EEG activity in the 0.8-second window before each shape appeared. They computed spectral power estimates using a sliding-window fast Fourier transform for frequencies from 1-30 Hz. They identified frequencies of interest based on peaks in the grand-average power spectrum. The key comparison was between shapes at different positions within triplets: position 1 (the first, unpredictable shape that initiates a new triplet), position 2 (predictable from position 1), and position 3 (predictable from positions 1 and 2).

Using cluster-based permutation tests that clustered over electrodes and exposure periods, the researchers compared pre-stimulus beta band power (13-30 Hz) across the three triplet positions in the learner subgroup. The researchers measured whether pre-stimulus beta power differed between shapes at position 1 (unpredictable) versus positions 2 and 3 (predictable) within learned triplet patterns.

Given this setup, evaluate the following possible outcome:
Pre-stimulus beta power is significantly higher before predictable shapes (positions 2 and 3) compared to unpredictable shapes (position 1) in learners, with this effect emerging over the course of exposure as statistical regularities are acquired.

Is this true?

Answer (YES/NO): NO